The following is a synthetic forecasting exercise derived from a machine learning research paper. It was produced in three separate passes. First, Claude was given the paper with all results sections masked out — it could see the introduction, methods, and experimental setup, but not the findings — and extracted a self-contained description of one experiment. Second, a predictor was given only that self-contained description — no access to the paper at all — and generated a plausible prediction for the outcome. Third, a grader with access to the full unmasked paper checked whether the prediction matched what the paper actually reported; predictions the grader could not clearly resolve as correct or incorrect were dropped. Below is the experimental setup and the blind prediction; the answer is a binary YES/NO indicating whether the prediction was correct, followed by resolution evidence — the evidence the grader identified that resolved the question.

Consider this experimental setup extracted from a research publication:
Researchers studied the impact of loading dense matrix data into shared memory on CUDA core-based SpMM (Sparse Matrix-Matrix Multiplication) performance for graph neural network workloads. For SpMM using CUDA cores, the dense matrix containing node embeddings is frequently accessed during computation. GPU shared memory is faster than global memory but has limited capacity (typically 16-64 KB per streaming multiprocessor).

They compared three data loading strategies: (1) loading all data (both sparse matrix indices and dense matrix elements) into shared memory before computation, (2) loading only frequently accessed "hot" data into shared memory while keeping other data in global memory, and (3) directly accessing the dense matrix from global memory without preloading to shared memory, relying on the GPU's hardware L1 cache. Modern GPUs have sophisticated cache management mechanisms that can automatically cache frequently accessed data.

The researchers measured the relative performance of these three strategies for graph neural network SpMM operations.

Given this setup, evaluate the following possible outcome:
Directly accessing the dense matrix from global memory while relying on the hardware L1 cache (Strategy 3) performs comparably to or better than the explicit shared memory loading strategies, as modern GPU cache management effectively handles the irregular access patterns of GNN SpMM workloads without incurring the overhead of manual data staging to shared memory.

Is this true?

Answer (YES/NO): YES